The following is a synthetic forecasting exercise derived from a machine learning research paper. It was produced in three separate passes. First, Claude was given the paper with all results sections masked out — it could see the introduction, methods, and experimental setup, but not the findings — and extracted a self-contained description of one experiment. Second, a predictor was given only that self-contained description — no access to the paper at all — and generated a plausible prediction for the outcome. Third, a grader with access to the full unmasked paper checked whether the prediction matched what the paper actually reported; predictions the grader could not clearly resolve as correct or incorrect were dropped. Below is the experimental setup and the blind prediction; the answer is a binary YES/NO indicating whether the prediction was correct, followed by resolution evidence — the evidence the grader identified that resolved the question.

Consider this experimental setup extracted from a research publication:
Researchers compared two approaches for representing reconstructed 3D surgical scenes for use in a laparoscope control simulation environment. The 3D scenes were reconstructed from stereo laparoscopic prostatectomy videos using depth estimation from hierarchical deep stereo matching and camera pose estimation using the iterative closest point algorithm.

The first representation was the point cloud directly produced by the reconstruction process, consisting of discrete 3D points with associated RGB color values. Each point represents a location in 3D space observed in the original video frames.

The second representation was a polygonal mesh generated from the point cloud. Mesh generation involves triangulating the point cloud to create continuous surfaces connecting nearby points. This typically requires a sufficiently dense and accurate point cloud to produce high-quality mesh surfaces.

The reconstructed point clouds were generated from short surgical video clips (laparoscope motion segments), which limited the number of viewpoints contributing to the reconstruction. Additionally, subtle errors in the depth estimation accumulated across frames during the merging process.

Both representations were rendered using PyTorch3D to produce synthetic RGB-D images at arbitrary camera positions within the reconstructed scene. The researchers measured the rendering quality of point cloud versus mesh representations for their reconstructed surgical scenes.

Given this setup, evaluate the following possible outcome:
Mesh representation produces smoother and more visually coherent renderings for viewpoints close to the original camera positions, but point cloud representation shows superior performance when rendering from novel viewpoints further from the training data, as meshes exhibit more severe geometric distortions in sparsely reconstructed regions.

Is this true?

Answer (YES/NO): NO